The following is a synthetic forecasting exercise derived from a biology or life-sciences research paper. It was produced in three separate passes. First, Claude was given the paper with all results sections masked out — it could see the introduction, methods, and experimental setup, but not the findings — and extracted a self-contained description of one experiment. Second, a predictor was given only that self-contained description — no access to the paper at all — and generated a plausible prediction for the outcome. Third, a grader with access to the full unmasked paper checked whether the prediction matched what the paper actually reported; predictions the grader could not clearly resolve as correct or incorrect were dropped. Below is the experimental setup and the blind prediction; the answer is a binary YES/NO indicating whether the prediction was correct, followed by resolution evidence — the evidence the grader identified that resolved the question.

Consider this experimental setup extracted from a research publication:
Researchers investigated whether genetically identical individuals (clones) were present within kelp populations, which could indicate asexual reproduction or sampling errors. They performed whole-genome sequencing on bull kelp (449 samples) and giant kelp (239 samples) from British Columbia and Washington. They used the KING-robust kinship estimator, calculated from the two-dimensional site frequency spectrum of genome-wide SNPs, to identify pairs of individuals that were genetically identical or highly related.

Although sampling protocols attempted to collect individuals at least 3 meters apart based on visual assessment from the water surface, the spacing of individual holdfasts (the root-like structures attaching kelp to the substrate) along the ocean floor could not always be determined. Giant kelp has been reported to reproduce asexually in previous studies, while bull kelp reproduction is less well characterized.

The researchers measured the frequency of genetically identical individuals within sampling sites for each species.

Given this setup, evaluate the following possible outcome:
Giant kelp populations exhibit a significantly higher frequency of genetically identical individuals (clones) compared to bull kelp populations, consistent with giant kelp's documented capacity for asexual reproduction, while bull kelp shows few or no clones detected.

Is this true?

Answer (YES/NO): NO